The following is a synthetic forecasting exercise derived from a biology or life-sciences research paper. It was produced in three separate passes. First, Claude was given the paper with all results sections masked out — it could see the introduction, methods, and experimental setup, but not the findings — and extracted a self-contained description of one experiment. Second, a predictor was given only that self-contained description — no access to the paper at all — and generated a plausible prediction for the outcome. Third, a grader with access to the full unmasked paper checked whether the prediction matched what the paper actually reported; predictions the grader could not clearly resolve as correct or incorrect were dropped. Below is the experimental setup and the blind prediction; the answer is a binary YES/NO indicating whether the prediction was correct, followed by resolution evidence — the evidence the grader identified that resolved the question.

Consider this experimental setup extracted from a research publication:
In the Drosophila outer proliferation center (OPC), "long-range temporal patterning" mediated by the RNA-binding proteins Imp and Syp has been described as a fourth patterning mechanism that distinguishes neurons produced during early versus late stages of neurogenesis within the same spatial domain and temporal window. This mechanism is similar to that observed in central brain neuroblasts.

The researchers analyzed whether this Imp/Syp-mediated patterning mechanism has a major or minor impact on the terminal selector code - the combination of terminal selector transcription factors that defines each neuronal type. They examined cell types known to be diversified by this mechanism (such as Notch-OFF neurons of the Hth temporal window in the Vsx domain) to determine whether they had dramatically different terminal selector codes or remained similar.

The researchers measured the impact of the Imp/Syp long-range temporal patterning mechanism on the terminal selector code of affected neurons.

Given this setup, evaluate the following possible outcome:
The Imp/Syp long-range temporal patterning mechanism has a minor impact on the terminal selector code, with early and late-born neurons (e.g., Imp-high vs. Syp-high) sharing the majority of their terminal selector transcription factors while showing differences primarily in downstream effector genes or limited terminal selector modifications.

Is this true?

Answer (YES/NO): YES